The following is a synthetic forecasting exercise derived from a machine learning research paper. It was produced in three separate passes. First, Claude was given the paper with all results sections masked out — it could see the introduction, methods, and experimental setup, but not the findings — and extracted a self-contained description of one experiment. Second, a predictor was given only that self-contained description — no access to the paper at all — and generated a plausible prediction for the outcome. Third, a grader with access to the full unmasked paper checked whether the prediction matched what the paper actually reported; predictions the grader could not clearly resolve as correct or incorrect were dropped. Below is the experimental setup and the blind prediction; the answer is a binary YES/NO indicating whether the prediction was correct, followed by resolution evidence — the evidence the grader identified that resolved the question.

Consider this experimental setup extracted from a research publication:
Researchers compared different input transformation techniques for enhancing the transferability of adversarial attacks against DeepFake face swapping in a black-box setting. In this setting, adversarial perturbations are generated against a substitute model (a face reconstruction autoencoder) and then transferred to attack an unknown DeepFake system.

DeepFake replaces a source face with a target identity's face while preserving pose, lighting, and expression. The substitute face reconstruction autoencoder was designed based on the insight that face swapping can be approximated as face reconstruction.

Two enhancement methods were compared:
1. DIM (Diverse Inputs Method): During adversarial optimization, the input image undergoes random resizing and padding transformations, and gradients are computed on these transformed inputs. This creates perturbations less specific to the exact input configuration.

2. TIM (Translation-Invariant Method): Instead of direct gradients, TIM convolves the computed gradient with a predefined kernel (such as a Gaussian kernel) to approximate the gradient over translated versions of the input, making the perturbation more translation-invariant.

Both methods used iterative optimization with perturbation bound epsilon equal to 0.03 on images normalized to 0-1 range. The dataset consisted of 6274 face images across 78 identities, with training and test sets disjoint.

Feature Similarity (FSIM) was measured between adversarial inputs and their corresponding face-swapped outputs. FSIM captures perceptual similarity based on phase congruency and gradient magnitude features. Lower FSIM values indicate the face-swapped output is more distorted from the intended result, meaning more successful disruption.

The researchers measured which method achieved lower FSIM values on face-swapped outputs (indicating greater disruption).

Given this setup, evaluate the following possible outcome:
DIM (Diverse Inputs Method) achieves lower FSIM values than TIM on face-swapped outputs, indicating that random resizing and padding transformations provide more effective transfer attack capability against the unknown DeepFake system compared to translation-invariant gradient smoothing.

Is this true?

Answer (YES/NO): YES